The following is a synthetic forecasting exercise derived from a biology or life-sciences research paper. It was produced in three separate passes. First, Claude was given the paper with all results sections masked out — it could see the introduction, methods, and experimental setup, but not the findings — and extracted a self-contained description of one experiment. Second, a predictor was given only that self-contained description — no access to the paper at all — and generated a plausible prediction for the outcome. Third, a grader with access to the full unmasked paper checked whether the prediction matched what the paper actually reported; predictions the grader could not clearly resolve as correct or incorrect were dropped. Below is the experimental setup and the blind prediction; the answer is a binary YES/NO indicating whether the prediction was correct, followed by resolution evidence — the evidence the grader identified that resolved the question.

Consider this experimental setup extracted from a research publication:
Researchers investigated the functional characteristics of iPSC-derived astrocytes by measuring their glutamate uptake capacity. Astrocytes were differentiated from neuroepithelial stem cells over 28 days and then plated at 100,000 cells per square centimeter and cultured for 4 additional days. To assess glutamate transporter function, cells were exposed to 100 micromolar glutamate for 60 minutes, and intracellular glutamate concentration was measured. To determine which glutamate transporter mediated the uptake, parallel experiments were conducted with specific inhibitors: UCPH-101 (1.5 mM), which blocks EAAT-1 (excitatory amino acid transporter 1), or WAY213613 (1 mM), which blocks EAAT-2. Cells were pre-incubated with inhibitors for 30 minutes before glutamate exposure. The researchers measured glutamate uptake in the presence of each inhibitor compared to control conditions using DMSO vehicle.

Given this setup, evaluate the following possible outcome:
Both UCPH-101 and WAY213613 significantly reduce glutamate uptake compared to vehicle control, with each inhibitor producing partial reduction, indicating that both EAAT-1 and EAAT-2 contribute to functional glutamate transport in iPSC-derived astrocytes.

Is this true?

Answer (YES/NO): NO